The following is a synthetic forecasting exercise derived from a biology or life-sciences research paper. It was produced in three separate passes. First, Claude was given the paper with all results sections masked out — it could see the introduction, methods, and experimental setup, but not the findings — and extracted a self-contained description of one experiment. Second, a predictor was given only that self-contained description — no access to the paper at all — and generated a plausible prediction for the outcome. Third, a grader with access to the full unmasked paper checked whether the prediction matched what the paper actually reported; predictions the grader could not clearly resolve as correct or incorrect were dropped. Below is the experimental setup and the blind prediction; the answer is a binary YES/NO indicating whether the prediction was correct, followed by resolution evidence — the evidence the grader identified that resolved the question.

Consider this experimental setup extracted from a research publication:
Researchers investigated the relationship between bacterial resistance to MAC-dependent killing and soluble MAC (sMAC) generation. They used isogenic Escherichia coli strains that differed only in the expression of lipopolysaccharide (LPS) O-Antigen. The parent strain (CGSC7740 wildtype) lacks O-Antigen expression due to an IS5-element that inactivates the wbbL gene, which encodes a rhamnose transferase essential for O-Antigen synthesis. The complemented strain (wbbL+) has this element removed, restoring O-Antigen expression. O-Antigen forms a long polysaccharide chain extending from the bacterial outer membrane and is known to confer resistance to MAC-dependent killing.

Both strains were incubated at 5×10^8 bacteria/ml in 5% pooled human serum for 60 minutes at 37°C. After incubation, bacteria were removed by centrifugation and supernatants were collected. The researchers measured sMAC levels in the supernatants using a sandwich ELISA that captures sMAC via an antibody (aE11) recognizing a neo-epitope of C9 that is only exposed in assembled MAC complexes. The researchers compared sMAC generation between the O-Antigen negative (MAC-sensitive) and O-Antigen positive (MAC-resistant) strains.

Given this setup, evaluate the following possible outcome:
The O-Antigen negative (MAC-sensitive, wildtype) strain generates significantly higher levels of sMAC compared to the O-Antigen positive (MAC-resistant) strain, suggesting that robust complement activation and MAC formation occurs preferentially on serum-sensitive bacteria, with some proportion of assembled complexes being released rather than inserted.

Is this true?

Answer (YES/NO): NO